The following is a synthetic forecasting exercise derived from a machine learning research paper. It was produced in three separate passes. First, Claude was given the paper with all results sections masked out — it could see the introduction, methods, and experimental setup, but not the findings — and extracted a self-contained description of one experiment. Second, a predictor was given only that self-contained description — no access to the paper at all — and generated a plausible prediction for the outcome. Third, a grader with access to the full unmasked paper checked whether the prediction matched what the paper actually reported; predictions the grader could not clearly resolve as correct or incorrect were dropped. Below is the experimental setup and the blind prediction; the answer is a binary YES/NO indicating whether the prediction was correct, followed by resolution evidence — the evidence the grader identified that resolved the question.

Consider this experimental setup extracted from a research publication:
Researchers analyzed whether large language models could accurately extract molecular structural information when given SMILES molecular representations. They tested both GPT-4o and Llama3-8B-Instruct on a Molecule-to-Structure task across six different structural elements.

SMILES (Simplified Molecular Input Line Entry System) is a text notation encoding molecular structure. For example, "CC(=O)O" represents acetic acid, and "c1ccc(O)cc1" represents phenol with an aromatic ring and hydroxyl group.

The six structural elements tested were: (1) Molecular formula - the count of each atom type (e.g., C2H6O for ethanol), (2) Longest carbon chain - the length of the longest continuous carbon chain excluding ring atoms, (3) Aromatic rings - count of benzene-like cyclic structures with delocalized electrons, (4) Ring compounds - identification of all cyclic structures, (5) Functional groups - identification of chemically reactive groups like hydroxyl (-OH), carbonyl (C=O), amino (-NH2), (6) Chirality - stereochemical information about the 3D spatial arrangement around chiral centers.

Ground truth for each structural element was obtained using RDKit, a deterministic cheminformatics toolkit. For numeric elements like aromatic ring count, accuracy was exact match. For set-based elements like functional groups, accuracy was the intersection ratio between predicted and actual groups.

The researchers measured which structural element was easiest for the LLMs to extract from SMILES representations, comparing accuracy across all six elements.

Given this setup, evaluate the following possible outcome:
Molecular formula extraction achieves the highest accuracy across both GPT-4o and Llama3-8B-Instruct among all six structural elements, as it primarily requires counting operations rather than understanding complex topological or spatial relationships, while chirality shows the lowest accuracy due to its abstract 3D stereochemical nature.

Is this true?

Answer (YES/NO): NO